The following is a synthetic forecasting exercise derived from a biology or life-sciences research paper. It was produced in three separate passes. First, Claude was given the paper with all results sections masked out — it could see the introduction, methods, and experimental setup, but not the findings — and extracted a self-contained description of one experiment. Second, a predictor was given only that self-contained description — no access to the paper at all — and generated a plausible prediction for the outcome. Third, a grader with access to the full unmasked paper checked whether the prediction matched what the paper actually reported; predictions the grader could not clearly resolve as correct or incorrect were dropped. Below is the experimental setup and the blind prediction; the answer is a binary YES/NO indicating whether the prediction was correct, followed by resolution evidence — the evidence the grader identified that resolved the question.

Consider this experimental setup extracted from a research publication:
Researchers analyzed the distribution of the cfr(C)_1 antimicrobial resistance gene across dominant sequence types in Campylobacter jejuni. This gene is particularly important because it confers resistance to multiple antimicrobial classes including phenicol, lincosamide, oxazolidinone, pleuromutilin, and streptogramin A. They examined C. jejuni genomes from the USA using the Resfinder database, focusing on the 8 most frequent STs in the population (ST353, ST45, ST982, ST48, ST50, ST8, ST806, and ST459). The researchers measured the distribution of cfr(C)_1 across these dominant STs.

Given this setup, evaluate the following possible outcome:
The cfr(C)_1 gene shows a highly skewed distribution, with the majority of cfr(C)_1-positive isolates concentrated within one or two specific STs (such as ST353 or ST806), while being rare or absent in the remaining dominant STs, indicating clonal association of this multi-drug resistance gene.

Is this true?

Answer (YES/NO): YES